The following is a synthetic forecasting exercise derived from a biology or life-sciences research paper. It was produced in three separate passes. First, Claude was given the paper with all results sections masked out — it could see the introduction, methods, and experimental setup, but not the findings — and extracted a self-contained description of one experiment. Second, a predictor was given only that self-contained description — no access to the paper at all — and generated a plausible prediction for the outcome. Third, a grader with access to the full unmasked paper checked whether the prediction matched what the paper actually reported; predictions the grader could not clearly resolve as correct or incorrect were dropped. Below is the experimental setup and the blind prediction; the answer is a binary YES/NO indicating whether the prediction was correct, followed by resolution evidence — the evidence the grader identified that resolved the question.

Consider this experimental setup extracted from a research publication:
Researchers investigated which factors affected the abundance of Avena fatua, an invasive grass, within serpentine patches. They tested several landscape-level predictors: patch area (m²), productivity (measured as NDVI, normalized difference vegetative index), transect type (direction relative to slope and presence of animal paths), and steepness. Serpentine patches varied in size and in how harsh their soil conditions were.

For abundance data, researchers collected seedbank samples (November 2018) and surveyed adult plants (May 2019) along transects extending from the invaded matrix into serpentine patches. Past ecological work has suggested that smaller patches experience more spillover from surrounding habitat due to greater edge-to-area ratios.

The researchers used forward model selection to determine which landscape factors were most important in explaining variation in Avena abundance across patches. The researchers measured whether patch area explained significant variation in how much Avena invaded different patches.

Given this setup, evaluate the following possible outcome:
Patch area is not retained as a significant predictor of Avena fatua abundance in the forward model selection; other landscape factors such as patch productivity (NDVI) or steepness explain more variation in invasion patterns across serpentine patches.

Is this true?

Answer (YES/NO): NO